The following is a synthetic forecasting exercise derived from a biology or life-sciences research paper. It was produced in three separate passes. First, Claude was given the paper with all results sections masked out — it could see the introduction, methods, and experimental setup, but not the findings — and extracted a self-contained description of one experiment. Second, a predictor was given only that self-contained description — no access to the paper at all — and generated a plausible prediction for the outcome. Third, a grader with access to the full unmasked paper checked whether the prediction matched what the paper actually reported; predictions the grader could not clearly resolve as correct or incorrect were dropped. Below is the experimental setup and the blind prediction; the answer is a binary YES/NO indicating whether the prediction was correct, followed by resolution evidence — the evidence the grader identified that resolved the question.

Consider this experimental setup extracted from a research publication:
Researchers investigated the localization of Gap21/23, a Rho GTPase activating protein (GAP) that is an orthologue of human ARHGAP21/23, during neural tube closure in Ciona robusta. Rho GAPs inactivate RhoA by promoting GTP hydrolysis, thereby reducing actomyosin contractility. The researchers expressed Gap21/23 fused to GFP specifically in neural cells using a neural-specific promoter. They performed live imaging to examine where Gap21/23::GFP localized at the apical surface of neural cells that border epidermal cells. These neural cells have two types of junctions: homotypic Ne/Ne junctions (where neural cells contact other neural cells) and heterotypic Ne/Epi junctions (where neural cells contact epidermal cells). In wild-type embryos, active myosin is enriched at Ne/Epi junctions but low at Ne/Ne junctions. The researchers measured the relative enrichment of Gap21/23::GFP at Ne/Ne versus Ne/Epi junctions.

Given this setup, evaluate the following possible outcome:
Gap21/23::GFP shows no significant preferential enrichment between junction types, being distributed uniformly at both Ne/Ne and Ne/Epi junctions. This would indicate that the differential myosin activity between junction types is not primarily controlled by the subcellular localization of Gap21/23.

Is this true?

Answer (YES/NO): NO